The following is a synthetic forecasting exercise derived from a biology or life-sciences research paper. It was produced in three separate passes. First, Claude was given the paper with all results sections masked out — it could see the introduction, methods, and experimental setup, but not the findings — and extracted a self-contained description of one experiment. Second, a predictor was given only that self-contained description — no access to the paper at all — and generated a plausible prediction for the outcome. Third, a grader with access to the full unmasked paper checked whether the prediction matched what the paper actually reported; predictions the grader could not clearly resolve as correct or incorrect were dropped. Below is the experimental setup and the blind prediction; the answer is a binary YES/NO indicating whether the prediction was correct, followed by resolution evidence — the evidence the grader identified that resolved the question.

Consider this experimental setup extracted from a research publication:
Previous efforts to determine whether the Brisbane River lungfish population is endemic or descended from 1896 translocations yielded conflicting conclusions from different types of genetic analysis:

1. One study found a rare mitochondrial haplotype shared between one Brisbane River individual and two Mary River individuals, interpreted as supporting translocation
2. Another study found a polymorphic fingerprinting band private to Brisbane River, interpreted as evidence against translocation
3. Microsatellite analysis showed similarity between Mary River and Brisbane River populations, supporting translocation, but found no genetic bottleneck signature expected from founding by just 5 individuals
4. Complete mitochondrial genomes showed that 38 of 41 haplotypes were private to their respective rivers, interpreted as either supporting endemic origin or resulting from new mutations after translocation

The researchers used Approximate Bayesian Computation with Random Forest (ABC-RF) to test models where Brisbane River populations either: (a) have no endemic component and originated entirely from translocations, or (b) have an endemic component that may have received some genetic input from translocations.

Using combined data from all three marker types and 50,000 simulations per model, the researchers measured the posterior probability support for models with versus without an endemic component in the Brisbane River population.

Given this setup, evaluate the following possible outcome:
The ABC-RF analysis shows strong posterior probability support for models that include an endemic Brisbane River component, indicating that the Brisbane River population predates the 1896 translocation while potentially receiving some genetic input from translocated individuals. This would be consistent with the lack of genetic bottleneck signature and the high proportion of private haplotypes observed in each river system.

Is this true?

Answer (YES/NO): YES